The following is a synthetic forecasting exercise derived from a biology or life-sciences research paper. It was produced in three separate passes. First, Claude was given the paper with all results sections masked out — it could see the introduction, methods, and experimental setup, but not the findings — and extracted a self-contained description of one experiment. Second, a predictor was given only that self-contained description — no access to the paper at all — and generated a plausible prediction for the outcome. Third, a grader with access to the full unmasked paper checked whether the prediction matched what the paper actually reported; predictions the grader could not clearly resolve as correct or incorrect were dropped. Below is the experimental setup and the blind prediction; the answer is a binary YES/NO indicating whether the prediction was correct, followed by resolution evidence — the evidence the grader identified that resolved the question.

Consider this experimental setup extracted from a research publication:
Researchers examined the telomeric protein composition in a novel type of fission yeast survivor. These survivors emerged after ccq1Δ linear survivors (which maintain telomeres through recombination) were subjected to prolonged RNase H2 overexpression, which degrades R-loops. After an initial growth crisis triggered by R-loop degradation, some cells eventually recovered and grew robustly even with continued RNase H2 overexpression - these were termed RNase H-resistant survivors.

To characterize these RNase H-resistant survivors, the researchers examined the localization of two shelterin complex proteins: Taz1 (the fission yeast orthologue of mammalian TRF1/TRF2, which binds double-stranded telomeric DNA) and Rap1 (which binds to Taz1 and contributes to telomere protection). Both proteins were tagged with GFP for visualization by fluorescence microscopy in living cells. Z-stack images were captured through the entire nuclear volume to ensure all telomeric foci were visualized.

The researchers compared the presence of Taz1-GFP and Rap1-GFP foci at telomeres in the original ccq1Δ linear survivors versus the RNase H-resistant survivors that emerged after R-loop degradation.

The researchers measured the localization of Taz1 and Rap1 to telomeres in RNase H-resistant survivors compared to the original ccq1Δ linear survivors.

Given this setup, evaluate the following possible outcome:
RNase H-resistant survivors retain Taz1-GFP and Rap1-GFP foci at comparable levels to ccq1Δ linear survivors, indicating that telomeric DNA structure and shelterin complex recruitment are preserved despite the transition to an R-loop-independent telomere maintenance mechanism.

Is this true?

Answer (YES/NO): NO